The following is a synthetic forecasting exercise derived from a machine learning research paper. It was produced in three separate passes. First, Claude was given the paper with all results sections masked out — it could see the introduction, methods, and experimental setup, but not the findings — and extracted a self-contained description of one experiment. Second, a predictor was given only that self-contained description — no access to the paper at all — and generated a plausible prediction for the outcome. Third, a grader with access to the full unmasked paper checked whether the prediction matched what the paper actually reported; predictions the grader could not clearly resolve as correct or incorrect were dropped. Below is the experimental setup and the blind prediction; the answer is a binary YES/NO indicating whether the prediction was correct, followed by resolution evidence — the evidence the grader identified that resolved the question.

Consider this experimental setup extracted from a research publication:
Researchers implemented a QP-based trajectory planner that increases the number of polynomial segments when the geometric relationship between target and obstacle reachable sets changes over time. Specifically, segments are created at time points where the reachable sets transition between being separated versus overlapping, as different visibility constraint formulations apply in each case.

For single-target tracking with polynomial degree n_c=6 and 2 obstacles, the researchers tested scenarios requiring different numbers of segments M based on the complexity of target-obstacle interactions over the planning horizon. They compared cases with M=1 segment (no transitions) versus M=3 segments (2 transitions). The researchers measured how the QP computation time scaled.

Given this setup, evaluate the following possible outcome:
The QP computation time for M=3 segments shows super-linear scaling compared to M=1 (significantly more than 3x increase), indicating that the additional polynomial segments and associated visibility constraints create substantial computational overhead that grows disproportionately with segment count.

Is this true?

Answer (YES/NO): YES